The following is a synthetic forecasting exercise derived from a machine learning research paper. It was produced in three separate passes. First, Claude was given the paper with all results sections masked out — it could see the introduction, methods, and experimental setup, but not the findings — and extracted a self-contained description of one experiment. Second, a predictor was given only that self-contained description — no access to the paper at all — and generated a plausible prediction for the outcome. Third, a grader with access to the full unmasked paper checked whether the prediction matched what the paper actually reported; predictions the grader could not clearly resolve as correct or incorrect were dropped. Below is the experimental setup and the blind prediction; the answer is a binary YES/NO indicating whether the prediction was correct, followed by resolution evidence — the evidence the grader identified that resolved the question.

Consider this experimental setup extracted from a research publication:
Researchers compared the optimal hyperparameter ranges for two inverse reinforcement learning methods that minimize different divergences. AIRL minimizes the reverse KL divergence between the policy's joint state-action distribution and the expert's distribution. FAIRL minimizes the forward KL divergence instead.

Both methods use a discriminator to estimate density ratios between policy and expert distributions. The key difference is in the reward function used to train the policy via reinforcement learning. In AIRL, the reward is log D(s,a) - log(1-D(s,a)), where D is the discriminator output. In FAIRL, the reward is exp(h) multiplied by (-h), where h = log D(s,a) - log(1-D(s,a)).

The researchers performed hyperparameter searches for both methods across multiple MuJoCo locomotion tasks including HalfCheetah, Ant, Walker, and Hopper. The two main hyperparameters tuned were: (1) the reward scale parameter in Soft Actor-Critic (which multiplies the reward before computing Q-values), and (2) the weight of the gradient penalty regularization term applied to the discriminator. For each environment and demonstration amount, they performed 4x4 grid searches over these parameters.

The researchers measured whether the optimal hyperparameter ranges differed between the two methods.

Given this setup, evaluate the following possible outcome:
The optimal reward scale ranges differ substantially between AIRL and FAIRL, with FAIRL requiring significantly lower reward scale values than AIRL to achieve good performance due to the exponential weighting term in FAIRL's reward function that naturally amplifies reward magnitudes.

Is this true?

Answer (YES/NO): NO